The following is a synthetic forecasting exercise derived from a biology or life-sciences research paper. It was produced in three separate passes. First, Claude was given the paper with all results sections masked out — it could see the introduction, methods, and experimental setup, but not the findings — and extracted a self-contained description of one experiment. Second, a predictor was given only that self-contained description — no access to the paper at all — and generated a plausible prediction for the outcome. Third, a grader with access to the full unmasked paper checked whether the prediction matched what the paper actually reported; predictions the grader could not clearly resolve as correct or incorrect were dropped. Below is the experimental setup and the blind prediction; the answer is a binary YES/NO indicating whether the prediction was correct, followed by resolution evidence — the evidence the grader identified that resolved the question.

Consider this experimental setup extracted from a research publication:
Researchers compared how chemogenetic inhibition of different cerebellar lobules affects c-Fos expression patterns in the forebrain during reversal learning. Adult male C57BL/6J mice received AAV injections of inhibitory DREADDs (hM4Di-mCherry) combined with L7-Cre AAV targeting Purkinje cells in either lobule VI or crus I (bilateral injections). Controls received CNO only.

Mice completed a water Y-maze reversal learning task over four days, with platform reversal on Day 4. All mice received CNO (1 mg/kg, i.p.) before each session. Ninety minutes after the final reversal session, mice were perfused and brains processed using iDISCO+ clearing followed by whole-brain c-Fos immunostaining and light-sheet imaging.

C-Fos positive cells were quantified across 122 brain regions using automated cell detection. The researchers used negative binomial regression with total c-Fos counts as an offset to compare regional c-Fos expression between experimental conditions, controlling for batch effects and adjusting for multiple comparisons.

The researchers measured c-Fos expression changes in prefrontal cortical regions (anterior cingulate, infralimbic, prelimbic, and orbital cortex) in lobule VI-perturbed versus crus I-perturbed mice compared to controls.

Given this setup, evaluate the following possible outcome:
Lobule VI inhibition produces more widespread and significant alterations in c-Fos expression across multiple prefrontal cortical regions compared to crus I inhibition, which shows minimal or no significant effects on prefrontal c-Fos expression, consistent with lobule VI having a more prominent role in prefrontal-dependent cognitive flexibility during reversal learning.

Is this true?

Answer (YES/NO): NO